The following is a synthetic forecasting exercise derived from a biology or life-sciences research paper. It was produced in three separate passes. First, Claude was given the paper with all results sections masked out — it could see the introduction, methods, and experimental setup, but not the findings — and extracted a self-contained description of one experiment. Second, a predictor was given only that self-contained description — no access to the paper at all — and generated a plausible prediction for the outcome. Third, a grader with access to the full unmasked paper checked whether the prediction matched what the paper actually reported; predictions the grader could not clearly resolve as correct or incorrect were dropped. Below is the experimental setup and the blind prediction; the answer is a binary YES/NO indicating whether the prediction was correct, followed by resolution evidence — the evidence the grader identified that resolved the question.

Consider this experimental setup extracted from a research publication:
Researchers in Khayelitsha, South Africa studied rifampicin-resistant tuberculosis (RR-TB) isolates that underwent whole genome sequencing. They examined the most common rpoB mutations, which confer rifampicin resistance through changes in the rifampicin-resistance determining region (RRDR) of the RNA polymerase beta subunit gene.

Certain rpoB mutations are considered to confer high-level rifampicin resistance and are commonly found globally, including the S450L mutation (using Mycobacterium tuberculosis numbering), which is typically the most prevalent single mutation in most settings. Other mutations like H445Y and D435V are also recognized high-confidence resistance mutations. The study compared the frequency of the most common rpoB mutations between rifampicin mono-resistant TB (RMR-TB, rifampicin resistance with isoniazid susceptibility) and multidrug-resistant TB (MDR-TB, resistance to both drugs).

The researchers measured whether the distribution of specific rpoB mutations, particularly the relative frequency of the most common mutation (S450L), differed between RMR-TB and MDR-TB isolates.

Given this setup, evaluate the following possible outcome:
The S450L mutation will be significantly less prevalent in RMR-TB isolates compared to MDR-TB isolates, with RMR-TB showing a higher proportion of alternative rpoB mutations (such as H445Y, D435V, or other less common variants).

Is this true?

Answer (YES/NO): YES